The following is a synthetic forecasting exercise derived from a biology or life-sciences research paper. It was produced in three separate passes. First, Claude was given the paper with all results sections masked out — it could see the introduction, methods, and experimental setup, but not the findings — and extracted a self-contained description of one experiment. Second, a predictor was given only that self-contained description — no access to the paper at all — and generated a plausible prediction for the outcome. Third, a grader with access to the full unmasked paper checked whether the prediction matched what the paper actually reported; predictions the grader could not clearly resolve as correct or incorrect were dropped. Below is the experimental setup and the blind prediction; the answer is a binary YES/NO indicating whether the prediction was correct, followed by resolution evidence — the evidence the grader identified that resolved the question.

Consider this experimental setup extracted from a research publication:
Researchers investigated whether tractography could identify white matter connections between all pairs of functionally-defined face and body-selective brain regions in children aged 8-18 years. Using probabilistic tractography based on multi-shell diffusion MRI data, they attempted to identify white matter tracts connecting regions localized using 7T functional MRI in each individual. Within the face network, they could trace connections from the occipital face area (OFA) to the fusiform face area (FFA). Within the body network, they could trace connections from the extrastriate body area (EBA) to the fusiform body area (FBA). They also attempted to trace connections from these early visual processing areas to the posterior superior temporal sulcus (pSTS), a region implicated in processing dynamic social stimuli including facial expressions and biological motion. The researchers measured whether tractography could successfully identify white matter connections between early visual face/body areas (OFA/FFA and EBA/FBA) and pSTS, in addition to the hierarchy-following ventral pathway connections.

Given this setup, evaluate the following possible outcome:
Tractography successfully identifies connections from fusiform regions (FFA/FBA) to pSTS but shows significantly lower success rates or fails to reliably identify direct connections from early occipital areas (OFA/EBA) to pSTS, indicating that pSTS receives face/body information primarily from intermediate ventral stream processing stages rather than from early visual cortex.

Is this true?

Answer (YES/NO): NO